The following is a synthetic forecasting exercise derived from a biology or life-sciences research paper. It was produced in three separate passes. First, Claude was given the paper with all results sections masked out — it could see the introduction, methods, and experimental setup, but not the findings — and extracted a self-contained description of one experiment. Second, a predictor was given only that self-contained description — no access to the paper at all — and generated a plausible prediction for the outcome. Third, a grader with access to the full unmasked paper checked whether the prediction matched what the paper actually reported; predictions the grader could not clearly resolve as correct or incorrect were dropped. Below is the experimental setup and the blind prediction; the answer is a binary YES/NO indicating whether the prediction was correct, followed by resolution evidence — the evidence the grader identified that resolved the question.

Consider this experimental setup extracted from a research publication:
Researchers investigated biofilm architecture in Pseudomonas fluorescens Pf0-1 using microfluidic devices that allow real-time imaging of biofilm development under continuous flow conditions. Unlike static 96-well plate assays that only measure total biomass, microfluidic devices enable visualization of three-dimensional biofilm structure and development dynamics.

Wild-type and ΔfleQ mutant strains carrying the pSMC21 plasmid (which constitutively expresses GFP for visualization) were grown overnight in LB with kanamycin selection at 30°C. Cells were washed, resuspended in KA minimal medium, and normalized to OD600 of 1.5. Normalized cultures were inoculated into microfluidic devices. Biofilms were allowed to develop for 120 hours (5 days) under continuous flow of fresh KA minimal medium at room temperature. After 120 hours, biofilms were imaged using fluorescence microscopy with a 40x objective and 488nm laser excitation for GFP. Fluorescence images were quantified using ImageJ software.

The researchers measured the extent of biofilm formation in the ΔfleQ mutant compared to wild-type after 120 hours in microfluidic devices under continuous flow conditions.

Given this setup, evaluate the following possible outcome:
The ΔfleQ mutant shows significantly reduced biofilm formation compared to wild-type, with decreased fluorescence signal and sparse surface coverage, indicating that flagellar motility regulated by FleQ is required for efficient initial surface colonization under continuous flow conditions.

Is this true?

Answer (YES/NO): YES